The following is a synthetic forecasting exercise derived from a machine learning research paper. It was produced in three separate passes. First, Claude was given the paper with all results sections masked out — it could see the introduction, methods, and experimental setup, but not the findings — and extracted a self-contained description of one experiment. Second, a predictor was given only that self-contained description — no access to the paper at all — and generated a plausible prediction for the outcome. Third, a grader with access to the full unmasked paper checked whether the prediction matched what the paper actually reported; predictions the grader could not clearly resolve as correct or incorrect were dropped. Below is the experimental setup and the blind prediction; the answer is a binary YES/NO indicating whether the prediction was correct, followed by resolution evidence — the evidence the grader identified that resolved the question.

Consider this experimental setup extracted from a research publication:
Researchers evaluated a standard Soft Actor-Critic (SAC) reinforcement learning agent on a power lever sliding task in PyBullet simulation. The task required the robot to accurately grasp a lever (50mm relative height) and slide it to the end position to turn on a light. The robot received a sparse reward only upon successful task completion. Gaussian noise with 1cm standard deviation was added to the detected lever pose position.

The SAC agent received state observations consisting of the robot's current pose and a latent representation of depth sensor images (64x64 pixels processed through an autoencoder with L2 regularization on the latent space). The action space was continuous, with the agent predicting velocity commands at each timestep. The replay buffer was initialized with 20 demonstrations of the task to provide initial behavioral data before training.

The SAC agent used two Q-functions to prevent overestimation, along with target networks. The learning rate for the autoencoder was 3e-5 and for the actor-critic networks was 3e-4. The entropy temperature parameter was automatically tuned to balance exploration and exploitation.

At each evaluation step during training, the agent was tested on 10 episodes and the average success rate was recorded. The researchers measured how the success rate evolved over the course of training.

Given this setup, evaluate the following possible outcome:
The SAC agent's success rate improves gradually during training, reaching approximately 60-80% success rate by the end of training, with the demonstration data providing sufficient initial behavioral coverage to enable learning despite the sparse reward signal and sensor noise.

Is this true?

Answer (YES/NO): NO